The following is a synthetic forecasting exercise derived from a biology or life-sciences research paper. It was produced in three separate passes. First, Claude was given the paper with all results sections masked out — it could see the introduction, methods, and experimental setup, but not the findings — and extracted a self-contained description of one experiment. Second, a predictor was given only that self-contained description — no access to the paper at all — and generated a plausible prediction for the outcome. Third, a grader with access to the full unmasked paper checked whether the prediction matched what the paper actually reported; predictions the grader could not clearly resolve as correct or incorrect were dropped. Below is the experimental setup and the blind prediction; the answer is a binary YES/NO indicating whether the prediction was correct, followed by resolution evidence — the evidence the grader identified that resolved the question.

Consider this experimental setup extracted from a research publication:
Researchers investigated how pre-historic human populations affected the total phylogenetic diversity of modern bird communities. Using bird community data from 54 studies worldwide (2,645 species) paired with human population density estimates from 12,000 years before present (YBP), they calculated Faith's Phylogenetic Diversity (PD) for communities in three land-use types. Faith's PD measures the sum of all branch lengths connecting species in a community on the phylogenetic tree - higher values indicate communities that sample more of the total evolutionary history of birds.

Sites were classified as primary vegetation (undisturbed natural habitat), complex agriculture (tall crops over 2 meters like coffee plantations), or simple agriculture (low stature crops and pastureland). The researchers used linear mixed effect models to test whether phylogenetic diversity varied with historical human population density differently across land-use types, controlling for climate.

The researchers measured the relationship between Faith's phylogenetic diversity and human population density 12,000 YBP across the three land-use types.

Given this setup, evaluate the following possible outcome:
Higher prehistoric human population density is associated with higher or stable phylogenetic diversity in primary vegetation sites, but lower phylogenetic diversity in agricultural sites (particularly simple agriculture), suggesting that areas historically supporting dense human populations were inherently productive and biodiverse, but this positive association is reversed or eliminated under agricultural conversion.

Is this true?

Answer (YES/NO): NO